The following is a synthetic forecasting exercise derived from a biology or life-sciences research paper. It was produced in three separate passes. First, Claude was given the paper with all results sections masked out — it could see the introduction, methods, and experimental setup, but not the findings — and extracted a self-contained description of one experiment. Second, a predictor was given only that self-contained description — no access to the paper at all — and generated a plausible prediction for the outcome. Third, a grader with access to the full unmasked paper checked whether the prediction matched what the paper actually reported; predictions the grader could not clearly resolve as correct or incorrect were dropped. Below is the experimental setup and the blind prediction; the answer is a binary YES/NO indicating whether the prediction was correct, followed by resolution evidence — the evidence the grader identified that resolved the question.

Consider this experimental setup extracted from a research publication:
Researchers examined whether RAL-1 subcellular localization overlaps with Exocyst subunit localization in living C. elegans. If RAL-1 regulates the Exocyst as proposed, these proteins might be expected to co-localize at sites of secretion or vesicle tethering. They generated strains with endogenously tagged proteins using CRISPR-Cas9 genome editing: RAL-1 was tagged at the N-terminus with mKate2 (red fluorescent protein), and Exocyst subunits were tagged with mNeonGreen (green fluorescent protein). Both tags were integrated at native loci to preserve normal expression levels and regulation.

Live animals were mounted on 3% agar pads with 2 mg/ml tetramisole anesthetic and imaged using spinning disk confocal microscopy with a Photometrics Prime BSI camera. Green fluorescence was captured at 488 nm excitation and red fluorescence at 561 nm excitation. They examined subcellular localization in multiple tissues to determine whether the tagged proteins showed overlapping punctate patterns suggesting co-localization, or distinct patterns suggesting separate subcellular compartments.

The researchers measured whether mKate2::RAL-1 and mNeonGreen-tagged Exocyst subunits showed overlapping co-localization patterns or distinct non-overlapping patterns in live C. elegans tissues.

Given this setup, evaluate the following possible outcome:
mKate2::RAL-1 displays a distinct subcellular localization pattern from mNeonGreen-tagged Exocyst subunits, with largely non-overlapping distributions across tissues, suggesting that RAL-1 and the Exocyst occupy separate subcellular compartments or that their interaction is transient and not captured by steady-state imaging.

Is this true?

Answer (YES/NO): NO